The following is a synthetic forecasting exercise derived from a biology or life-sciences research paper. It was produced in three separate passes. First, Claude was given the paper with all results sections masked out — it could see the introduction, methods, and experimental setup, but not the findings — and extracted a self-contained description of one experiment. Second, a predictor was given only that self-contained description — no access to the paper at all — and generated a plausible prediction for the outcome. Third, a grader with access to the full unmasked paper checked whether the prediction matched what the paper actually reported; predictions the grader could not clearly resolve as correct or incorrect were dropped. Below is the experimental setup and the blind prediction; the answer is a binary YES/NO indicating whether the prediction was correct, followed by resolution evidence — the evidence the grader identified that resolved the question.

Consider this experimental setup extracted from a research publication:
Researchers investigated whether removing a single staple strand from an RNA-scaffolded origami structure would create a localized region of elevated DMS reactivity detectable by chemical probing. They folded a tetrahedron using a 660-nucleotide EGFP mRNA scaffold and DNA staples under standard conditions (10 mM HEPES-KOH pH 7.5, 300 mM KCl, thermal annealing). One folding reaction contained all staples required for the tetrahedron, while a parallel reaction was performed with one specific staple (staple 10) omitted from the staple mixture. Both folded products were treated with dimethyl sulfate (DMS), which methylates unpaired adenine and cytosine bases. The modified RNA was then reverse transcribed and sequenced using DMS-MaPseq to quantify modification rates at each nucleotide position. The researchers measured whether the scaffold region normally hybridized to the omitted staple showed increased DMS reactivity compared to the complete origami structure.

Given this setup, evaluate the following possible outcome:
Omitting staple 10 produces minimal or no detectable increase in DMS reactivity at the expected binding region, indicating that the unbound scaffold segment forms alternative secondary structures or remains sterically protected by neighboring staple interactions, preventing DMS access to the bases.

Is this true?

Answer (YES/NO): NO